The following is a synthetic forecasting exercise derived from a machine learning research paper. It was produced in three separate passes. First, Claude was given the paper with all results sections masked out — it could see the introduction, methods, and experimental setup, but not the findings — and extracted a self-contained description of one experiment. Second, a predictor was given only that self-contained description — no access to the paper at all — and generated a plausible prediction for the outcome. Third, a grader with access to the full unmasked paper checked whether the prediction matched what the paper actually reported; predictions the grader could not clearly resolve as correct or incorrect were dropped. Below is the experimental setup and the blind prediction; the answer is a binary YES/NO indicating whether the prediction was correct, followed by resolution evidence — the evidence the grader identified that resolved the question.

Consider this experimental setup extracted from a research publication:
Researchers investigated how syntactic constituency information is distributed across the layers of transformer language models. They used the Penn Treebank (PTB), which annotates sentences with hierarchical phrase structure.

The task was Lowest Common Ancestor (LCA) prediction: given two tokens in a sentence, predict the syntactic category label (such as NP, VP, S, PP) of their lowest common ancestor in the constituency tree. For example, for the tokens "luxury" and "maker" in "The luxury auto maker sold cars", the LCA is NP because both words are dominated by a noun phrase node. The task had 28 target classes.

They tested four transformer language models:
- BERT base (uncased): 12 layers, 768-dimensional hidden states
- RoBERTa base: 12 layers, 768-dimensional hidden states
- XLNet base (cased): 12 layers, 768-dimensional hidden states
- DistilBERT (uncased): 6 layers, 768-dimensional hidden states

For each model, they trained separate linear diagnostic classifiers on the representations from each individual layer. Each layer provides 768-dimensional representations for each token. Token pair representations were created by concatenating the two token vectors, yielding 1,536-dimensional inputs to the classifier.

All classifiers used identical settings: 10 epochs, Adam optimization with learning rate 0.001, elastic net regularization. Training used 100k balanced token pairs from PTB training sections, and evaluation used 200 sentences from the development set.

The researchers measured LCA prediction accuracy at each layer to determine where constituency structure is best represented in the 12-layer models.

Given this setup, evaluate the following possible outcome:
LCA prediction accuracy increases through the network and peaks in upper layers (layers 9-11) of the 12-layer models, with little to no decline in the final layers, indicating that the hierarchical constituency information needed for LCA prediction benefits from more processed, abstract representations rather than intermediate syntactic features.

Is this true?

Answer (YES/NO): NO